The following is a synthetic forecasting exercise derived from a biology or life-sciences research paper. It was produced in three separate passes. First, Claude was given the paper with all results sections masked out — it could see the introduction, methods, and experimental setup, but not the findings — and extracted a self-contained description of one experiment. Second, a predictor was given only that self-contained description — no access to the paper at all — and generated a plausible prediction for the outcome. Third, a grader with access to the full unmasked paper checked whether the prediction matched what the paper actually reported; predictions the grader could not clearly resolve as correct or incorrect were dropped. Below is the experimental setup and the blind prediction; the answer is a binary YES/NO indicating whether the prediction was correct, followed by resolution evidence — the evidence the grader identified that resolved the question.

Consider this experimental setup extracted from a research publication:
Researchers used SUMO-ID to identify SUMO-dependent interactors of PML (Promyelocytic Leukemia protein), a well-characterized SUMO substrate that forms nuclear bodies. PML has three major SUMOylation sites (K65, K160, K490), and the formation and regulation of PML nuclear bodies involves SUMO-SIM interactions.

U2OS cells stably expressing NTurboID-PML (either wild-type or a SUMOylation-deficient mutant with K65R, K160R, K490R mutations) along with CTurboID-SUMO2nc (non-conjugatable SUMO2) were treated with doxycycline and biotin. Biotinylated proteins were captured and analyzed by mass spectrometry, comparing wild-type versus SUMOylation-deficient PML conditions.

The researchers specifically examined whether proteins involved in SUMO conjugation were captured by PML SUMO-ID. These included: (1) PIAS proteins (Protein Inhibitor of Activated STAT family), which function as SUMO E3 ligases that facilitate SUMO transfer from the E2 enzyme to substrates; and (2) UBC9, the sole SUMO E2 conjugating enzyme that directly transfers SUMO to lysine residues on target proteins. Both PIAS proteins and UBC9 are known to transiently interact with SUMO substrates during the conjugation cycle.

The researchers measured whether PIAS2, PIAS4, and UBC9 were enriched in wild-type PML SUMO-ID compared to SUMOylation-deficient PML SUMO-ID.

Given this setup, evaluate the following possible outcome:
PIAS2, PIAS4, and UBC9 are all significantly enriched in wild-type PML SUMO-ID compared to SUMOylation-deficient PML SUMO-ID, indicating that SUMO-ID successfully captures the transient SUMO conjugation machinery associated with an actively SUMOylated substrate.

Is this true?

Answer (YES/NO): YES